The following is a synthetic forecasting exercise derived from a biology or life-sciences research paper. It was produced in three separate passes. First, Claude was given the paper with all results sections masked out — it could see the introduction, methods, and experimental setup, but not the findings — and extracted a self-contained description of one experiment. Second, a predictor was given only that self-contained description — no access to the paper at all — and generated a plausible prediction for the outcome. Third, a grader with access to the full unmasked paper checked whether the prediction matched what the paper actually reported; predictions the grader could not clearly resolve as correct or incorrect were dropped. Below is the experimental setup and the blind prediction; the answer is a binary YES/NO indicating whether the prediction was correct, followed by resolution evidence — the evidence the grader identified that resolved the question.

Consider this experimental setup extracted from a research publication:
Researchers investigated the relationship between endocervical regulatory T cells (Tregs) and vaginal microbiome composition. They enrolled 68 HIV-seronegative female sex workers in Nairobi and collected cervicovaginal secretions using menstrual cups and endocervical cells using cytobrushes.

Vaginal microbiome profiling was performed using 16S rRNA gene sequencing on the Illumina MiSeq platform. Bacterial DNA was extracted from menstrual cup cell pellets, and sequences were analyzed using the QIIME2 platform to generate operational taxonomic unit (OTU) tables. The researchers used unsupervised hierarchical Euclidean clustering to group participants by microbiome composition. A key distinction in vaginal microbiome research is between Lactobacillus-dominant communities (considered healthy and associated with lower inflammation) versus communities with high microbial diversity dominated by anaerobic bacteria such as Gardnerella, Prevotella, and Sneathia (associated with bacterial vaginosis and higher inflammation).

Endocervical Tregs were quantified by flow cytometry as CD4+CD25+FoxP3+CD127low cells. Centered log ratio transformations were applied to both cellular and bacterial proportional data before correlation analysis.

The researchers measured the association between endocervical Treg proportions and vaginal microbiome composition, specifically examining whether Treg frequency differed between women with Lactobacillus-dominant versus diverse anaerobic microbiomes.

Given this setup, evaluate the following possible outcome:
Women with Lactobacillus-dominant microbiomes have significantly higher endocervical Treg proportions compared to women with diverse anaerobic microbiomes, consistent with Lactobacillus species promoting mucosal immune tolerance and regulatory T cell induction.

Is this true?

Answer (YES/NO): NO